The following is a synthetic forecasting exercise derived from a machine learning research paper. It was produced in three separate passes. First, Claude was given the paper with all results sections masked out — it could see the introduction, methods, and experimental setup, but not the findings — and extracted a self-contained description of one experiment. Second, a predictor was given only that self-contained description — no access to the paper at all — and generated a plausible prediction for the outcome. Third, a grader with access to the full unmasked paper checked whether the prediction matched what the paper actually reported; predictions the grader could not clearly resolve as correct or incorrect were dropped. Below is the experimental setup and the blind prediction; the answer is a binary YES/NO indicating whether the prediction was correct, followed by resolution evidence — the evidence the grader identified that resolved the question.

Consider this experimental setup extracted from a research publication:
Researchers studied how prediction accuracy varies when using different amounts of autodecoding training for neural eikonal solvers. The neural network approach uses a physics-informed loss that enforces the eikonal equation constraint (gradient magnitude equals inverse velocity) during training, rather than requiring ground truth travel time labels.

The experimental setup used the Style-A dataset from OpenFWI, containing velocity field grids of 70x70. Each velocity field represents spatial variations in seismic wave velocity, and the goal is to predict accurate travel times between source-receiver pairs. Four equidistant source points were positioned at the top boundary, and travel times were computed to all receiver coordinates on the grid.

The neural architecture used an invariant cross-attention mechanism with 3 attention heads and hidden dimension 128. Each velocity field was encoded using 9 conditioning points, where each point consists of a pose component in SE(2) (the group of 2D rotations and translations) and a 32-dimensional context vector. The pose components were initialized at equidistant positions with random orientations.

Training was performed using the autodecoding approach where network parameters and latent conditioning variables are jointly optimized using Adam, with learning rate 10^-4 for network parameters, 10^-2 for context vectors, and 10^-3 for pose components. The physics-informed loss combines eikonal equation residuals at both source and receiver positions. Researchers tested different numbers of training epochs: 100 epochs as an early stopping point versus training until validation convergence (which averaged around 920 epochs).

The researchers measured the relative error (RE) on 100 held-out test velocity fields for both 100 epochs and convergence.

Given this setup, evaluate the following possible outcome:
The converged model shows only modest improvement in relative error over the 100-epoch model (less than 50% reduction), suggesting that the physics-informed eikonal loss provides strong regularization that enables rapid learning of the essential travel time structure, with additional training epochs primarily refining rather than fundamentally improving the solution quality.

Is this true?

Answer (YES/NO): YES